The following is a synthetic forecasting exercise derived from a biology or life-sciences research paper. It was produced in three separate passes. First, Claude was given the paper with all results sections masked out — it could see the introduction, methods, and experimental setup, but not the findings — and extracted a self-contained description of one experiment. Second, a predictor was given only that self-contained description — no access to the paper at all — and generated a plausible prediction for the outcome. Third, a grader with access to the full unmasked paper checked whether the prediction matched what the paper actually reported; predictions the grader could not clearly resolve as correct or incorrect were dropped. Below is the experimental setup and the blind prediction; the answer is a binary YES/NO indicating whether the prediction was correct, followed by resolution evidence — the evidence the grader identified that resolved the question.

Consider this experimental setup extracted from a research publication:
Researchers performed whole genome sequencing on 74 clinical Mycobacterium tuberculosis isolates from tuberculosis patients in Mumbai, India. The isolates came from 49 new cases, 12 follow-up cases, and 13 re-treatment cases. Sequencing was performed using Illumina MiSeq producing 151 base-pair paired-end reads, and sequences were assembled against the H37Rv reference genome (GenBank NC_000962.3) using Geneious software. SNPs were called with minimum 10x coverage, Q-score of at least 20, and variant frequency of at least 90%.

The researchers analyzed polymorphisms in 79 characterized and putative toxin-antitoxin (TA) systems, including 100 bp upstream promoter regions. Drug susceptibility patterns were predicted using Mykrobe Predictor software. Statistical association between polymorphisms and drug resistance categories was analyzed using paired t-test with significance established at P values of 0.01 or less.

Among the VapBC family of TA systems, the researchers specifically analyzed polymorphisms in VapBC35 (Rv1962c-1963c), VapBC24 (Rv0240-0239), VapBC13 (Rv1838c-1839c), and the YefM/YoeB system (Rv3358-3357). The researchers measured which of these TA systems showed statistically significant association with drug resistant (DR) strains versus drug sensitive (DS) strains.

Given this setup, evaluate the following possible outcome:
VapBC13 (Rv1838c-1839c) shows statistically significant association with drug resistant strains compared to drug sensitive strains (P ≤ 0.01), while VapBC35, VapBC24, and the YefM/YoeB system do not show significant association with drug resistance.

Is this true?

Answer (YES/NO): NO